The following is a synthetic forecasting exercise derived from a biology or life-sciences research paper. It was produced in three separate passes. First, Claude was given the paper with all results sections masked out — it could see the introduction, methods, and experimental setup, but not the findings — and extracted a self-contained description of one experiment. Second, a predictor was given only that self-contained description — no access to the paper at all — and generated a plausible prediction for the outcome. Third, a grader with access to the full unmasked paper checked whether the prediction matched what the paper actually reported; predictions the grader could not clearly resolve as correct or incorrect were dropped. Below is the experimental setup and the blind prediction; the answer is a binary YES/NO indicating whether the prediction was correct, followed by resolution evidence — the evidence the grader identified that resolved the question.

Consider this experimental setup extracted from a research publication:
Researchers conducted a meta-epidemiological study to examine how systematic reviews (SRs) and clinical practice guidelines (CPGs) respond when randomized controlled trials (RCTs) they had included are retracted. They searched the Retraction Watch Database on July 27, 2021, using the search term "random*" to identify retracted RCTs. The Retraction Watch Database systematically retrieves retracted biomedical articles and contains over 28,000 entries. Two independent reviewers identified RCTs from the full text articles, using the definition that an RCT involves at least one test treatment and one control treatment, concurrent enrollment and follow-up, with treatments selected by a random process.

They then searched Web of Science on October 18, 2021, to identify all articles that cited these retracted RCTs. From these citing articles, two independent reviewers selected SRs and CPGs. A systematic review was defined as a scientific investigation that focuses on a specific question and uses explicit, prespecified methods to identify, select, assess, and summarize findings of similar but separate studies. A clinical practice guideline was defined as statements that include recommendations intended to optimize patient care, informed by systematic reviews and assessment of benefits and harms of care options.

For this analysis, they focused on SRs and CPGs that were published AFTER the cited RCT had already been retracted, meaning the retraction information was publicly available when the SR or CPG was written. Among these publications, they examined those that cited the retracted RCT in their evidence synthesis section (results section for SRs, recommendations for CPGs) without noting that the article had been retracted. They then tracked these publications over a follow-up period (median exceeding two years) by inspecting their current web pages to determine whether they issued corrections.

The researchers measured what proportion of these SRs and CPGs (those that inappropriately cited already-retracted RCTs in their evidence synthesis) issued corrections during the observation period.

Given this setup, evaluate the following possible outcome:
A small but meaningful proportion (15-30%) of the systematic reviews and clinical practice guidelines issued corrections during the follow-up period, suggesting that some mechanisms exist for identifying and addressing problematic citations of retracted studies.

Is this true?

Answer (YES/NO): NO